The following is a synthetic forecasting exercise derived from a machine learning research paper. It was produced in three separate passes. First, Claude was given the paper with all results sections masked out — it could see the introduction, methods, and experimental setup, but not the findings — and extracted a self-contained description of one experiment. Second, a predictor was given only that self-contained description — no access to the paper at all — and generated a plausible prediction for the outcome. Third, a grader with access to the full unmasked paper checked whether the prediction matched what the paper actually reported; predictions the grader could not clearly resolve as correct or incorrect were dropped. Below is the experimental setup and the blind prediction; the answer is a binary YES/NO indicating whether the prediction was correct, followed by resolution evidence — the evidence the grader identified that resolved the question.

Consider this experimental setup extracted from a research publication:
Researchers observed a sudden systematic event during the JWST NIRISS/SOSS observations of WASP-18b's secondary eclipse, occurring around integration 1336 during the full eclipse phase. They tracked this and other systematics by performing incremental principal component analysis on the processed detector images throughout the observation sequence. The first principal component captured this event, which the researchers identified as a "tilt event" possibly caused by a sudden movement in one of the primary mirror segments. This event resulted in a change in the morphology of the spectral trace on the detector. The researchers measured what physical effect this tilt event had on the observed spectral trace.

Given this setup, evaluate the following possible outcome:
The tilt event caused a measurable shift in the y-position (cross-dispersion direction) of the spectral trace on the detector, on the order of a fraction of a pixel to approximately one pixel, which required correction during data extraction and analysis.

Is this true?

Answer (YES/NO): NO